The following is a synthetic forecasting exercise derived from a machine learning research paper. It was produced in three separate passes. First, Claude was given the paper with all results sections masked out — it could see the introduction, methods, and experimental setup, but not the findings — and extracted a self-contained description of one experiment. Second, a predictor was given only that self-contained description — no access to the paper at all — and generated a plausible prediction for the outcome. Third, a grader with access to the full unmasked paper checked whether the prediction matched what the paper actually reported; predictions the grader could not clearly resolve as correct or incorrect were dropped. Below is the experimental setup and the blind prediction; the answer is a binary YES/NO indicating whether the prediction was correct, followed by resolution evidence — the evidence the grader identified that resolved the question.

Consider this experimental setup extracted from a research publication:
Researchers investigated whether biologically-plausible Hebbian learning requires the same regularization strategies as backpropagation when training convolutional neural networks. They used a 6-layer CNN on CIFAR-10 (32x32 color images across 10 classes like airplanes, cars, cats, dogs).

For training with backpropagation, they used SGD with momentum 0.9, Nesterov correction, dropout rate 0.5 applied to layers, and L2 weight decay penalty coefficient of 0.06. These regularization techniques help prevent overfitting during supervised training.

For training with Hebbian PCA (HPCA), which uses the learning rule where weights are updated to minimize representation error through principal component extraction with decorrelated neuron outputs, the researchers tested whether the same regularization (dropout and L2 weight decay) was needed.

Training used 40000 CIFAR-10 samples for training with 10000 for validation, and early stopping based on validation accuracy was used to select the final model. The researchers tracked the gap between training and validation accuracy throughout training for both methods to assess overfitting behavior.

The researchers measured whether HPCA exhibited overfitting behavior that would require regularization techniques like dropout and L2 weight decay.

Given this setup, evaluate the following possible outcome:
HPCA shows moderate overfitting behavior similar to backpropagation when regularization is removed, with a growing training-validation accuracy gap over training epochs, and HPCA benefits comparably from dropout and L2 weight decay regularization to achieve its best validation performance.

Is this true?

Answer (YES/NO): NO